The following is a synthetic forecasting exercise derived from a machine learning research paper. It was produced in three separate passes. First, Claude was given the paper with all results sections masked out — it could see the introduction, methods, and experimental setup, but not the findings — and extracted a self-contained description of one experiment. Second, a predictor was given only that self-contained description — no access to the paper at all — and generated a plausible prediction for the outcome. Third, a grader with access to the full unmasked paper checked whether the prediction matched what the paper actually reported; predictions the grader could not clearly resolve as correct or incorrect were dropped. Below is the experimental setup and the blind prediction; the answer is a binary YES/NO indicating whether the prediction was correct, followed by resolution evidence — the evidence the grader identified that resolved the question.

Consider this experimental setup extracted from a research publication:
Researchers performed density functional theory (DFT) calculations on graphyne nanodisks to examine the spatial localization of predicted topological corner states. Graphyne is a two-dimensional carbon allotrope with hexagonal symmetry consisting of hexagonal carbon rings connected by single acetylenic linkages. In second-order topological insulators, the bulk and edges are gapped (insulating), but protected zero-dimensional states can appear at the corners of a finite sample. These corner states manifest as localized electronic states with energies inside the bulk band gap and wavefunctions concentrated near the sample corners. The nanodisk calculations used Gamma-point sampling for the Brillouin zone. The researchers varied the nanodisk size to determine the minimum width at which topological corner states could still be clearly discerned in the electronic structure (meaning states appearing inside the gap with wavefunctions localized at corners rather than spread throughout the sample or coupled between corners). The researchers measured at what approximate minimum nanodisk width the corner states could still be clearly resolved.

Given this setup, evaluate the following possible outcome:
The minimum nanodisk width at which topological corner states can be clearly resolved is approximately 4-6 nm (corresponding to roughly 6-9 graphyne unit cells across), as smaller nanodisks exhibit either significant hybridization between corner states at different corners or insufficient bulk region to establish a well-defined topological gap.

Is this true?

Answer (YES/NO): YES